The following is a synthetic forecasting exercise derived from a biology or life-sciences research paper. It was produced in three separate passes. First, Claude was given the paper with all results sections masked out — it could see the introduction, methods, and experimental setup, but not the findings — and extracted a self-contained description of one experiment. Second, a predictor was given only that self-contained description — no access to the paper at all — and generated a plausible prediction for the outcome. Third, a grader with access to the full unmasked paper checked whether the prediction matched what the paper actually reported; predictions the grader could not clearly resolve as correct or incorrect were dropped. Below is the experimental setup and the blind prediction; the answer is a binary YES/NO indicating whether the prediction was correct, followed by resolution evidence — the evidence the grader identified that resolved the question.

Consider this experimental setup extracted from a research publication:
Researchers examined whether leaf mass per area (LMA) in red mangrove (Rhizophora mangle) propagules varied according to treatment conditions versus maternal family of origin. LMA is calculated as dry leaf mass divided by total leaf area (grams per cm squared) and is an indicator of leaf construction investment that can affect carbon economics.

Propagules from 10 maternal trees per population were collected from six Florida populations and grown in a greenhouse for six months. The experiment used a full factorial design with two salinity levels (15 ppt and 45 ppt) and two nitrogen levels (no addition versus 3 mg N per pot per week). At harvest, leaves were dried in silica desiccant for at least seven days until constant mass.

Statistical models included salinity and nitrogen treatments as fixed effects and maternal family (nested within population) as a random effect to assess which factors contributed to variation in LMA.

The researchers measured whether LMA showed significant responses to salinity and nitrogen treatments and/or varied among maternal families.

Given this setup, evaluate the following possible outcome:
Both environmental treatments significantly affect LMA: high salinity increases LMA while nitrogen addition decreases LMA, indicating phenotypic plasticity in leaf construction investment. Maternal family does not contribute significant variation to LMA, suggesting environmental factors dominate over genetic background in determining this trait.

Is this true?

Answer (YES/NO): NO